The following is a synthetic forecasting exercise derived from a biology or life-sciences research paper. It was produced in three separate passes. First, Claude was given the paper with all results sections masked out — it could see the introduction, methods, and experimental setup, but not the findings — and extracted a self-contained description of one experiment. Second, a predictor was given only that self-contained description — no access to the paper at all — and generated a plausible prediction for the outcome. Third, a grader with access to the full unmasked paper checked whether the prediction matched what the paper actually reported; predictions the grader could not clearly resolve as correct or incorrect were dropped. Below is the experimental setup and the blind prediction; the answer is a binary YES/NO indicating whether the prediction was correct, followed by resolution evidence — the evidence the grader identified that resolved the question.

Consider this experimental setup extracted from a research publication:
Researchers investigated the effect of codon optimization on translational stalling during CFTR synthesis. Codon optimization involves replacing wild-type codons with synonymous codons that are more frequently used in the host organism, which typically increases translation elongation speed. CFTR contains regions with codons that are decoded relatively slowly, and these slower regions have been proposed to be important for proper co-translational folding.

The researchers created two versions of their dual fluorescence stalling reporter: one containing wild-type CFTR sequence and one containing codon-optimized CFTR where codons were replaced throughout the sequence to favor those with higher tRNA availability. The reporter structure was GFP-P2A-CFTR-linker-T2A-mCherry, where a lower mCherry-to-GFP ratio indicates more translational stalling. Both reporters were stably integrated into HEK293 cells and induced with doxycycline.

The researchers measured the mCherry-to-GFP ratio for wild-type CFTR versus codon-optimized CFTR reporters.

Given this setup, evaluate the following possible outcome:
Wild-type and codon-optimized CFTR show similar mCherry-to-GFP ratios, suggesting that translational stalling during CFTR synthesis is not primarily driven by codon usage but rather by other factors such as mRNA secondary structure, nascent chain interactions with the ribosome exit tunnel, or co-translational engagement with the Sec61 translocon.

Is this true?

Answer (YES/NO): YES